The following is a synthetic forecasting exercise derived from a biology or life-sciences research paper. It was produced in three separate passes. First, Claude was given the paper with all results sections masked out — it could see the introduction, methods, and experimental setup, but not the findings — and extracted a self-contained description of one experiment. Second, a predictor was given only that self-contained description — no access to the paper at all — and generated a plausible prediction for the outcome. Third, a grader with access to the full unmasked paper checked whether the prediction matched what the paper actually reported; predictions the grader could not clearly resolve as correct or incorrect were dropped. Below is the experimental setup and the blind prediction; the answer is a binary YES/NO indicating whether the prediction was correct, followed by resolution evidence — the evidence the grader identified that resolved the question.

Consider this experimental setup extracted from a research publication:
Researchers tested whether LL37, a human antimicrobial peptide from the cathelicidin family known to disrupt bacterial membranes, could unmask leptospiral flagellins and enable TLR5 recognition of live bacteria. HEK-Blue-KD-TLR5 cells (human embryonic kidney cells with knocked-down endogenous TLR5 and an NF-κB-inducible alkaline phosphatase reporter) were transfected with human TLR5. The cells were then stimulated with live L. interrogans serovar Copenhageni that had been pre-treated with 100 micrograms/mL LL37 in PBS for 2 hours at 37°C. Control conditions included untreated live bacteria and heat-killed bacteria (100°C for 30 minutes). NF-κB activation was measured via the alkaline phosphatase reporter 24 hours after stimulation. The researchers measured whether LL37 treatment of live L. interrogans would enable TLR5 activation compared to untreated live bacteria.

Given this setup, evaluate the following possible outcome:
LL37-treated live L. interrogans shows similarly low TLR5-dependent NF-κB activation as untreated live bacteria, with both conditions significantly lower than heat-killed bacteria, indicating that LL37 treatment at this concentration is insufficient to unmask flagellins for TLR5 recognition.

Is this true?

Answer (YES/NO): NO